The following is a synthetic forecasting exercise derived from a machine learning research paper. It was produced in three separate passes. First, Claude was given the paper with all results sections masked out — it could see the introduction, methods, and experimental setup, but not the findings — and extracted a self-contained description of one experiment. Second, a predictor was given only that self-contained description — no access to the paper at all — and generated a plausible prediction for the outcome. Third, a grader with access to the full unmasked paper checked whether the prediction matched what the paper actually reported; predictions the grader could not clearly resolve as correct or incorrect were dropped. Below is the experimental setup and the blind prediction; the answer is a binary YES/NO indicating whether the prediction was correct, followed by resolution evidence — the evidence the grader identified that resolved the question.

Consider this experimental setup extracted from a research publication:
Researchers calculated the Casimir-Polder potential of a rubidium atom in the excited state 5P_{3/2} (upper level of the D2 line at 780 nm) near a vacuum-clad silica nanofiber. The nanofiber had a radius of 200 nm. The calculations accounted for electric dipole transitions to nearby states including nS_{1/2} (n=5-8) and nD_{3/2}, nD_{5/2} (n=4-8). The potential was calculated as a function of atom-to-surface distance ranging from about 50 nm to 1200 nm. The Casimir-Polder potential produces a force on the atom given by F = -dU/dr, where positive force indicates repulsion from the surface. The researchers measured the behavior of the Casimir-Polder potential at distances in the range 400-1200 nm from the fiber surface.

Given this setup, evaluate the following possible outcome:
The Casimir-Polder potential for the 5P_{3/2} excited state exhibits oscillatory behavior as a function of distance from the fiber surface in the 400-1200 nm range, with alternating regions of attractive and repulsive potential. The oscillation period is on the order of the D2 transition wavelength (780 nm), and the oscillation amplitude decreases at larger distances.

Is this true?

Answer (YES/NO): NO